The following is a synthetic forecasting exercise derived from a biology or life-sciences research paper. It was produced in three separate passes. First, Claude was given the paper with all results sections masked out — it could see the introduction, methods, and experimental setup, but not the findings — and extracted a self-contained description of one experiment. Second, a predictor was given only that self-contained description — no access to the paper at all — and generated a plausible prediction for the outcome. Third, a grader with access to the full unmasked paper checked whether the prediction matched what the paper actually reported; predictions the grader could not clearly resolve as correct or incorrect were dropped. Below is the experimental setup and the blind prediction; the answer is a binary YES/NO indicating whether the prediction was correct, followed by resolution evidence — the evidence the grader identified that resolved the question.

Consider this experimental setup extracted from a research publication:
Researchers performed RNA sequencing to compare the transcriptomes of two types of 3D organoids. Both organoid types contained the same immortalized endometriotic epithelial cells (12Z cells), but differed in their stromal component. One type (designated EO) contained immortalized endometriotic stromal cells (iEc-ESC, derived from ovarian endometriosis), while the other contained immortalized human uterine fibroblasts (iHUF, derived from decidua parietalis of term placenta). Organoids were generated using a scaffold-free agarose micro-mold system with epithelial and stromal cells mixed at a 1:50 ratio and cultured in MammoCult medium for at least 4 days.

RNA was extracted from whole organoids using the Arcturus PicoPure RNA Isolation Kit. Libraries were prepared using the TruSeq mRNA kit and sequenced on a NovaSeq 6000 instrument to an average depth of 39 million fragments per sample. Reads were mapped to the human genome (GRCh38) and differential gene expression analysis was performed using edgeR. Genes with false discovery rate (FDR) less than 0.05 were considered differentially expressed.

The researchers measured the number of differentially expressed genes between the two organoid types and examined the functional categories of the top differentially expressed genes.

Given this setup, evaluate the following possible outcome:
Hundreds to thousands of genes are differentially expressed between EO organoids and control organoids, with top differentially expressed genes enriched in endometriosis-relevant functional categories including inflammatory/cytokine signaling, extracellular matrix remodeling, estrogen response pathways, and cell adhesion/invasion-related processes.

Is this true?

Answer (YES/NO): YES